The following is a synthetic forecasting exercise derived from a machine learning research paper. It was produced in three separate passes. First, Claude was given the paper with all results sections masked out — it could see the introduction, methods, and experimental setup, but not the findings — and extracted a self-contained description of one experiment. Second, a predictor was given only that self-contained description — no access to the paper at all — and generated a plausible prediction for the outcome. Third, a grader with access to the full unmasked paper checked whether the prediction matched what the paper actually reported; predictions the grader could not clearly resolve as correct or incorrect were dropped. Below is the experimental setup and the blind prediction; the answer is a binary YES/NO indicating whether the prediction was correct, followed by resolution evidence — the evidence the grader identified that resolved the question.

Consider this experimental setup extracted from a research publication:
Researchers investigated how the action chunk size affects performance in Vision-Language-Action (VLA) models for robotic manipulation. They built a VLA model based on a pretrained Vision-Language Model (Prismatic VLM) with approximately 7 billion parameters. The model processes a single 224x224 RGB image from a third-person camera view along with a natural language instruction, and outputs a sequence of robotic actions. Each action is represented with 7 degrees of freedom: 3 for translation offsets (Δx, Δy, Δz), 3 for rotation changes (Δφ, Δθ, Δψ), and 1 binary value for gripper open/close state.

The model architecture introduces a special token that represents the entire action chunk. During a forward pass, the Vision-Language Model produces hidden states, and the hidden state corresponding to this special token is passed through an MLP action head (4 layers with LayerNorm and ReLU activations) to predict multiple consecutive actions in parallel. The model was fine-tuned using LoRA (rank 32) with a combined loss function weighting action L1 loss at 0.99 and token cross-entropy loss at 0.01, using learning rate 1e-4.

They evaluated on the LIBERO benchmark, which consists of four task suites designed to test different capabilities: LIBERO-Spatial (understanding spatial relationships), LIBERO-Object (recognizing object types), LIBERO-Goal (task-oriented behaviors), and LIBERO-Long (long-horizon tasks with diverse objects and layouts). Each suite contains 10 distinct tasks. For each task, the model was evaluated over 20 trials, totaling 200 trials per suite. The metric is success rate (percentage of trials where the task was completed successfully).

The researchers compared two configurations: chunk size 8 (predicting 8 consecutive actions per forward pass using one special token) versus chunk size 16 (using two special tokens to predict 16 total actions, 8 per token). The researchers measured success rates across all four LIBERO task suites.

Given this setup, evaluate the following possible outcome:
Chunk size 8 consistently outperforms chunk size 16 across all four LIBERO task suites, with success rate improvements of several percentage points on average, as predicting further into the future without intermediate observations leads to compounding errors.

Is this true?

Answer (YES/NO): NO